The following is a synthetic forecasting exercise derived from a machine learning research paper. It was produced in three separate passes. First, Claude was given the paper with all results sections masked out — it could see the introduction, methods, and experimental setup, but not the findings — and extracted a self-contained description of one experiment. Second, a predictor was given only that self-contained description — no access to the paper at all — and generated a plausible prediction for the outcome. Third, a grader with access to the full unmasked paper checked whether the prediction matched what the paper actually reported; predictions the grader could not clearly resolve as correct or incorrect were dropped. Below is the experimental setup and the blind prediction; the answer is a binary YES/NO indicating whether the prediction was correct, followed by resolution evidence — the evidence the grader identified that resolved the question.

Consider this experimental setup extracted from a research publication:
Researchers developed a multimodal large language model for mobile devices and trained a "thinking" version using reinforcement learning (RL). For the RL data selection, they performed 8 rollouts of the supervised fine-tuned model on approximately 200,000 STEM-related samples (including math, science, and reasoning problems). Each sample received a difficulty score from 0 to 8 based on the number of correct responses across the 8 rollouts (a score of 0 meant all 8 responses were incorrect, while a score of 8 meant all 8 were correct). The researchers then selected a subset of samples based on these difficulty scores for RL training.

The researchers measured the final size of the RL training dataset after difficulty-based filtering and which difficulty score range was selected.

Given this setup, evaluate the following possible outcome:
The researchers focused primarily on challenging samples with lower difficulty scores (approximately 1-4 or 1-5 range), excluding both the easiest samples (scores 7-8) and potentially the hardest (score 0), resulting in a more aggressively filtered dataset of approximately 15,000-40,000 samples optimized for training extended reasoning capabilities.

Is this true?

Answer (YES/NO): NO